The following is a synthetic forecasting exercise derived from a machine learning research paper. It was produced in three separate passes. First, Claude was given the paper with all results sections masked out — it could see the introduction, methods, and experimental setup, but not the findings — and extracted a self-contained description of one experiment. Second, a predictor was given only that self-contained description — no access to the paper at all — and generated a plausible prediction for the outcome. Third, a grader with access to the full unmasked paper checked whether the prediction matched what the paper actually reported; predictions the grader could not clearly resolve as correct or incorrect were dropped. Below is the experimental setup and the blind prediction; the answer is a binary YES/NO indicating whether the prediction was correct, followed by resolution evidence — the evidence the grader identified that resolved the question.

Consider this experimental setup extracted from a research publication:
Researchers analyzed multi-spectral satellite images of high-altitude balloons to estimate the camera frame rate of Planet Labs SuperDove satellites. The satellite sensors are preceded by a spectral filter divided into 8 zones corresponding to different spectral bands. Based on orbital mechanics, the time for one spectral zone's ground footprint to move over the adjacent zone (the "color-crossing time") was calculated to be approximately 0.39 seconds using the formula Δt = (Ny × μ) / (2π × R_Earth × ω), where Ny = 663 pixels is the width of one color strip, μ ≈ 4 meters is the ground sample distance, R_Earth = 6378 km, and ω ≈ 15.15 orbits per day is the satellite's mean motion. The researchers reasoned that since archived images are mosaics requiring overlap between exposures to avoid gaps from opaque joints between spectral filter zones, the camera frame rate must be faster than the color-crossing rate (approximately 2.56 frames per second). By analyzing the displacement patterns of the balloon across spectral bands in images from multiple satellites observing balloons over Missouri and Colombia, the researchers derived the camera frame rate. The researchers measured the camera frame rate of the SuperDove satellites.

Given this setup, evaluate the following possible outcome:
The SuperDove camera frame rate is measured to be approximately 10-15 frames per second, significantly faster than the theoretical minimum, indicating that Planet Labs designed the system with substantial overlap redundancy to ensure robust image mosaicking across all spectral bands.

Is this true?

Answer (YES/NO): NO